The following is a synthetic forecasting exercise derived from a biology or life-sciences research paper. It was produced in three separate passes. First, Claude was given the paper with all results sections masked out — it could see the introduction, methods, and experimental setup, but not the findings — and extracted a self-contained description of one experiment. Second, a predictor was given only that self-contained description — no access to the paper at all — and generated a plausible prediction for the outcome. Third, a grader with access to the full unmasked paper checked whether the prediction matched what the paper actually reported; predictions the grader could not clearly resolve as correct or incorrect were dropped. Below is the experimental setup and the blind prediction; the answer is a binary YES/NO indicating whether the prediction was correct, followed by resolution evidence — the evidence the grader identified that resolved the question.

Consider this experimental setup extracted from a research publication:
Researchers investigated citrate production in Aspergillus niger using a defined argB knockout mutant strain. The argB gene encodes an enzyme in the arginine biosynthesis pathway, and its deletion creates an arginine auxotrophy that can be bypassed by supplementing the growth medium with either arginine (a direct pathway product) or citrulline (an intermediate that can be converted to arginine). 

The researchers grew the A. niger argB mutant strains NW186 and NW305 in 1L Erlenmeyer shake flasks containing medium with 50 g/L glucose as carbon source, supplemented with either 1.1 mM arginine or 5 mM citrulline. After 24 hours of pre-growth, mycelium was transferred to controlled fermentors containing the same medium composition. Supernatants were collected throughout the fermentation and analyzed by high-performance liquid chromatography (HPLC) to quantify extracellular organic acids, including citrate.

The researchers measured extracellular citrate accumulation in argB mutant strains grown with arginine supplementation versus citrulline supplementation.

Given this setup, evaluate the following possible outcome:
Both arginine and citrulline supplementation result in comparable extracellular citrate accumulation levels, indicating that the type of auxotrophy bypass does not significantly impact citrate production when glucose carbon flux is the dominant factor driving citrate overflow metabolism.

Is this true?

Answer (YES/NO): NO